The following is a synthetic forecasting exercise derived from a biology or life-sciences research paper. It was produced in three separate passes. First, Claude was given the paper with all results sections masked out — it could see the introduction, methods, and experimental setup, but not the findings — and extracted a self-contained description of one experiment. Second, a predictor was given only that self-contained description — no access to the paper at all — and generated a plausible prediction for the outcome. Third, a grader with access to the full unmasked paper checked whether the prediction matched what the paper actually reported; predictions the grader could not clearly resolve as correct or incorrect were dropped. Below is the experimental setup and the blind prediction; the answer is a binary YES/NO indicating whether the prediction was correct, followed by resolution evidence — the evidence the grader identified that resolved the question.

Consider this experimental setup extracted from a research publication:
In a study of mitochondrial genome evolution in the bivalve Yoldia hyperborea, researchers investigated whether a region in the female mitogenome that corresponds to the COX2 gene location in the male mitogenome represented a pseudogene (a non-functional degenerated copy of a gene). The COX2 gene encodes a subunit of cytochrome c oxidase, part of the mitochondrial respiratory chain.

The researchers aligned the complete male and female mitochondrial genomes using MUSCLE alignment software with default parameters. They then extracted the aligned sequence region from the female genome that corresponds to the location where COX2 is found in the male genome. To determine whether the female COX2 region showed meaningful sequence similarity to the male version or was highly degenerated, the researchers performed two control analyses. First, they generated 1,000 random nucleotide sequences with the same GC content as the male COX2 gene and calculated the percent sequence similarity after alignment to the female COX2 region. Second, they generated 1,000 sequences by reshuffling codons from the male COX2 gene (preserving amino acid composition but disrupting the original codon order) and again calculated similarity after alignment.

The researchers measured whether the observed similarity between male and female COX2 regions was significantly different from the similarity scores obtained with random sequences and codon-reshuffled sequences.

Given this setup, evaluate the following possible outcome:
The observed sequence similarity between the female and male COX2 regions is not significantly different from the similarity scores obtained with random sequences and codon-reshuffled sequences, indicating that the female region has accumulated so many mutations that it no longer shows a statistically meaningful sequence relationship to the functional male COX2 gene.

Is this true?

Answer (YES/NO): NO